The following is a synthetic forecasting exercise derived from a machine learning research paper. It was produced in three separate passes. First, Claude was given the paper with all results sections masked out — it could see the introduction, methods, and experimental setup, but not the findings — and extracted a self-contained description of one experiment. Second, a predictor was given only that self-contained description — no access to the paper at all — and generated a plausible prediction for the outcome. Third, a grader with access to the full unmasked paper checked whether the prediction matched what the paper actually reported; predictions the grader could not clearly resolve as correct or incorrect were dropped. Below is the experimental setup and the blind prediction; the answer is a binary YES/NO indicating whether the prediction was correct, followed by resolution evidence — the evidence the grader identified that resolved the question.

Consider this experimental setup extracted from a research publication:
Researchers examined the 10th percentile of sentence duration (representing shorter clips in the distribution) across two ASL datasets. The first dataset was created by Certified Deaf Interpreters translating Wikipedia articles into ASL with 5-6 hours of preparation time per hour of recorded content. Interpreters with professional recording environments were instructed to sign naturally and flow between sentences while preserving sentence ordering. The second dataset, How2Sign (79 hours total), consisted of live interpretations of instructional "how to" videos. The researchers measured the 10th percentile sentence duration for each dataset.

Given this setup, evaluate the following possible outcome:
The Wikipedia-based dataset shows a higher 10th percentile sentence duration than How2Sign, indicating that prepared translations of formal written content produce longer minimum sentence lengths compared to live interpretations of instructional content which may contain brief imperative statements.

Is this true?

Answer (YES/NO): YES